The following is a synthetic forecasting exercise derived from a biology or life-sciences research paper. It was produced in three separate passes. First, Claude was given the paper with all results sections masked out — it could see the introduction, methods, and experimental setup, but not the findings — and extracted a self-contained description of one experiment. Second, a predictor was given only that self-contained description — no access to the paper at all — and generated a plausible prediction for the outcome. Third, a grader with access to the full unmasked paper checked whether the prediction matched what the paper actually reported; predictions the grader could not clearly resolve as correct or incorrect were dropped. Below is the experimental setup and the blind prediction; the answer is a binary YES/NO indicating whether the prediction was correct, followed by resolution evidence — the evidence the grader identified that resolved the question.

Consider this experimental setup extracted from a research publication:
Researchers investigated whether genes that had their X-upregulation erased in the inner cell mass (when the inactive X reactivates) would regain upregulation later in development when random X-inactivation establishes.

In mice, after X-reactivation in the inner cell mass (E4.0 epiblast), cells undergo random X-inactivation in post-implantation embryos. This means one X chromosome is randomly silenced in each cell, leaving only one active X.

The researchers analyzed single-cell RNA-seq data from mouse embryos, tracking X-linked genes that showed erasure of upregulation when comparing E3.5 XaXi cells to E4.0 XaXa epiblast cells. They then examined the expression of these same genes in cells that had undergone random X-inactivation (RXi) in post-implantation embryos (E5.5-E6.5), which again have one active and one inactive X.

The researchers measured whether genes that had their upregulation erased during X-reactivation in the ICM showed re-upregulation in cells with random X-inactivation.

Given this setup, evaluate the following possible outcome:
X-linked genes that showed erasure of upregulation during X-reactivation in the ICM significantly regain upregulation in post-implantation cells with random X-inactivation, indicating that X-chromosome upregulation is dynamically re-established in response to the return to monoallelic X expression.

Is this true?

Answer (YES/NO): YES